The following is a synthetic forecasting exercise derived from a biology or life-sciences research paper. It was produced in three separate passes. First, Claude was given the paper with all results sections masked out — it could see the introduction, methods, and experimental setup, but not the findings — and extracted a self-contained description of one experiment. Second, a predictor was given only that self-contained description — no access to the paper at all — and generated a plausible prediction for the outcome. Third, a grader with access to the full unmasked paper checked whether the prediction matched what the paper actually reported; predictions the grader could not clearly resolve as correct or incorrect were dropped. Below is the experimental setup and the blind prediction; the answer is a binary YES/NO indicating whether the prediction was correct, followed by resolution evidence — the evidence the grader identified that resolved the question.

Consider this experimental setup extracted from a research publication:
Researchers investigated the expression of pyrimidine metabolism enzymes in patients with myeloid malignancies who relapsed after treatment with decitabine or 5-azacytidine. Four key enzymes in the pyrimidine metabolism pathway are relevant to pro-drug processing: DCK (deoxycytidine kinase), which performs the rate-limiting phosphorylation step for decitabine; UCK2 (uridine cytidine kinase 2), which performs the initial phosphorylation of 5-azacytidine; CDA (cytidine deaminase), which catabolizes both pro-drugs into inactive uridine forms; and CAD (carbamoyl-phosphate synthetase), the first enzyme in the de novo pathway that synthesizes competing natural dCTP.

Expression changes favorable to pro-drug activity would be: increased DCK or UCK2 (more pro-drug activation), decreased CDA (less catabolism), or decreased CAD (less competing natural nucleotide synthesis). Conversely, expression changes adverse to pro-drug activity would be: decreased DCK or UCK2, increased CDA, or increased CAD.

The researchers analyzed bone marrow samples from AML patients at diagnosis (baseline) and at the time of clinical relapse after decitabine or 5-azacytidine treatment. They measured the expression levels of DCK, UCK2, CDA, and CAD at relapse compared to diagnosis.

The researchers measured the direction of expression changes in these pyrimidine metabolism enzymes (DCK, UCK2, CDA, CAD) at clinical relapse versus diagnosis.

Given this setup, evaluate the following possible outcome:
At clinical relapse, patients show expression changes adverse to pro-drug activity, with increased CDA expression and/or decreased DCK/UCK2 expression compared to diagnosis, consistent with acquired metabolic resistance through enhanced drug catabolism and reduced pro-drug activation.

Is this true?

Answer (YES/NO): NO